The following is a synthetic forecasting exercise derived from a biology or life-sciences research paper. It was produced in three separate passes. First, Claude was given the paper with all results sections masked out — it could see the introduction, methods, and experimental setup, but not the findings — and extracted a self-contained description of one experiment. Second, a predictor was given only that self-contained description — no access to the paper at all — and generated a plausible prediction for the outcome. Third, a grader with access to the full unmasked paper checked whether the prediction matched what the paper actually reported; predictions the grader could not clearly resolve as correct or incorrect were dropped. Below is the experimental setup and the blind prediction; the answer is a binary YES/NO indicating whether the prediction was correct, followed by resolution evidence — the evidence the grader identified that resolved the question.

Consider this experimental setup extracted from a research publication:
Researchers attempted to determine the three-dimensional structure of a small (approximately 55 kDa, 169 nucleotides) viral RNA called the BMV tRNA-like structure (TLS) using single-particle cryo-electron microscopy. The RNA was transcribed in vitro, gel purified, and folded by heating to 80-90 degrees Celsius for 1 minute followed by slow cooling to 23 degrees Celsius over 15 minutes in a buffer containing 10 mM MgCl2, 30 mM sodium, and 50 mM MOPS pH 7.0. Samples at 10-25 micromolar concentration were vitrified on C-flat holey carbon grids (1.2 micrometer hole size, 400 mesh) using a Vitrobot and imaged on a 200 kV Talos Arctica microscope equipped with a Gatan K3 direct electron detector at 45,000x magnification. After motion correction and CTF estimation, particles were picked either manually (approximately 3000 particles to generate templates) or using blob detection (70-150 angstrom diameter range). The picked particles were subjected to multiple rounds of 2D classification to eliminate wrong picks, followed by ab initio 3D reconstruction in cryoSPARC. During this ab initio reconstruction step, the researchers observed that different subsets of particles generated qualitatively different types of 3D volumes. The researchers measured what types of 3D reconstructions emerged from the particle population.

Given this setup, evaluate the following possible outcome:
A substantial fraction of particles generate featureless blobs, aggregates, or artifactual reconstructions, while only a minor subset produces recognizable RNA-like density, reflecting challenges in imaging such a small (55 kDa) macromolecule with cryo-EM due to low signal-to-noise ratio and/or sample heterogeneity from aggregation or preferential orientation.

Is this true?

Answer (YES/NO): NO